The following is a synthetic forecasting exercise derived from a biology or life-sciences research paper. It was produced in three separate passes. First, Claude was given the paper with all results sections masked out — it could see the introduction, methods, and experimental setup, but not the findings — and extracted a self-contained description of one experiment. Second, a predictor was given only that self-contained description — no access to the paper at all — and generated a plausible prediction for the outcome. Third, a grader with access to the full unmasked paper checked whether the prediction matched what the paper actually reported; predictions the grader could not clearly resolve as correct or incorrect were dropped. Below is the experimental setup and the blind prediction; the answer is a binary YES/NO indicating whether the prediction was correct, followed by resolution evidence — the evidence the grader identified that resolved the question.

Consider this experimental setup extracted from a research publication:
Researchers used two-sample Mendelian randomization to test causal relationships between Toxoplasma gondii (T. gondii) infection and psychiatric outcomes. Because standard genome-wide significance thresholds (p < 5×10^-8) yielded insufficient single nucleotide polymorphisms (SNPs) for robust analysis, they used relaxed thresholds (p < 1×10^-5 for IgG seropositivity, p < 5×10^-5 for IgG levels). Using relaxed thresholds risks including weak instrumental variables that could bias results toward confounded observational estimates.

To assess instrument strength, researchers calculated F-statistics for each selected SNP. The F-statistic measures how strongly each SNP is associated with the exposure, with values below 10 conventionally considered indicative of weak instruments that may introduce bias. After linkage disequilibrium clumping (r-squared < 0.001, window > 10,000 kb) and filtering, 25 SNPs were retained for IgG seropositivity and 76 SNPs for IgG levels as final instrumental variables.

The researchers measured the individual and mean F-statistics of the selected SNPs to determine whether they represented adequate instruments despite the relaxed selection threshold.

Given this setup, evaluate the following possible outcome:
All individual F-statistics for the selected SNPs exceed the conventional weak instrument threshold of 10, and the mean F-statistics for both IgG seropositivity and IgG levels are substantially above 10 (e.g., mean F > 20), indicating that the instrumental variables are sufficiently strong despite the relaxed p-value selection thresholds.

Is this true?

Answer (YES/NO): YES